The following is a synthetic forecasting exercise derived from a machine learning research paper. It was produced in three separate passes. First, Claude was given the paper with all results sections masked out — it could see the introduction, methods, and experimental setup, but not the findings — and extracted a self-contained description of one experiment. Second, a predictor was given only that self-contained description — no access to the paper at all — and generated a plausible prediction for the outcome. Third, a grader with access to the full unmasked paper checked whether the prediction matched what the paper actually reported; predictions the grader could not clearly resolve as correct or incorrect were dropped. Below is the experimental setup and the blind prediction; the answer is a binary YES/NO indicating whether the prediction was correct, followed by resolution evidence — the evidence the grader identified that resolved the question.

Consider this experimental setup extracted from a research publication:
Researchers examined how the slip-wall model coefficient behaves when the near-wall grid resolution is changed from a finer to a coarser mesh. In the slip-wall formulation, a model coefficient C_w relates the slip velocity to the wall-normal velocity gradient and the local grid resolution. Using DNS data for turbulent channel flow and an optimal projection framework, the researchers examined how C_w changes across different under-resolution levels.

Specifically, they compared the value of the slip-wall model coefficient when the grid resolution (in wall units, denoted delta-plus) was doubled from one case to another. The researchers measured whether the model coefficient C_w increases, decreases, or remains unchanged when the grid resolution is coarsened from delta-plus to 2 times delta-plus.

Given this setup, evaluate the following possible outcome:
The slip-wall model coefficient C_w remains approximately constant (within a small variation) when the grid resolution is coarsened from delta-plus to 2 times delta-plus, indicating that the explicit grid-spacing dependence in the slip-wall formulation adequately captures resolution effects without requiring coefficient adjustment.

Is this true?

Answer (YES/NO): NO